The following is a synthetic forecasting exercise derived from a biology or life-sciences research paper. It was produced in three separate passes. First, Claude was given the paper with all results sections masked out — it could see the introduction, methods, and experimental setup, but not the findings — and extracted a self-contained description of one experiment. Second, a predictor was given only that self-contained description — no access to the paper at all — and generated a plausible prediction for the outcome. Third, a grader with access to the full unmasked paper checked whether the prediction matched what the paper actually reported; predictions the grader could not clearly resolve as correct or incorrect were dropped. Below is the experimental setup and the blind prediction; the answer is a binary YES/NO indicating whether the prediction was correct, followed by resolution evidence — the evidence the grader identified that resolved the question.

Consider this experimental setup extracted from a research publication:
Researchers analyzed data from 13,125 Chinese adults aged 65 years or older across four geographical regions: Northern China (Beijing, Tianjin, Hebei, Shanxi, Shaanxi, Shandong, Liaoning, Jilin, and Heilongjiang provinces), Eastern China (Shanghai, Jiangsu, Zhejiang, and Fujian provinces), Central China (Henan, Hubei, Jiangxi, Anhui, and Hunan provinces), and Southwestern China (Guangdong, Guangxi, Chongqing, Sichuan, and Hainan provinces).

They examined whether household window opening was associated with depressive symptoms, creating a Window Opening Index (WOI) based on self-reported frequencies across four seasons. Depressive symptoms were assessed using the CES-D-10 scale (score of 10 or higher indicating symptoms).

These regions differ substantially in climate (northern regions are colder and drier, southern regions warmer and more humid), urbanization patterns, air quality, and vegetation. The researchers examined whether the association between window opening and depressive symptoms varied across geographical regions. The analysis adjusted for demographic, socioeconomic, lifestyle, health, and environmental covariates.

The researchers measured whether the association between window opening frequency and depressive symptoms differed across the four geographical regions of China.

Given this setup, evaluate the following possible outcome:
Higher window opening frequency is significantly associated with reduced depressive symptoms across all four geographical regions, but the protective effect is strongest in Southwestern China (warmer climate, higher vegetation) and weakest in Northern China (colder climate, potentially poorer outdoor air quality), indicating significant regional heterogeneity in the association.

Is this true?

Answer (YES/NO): NO